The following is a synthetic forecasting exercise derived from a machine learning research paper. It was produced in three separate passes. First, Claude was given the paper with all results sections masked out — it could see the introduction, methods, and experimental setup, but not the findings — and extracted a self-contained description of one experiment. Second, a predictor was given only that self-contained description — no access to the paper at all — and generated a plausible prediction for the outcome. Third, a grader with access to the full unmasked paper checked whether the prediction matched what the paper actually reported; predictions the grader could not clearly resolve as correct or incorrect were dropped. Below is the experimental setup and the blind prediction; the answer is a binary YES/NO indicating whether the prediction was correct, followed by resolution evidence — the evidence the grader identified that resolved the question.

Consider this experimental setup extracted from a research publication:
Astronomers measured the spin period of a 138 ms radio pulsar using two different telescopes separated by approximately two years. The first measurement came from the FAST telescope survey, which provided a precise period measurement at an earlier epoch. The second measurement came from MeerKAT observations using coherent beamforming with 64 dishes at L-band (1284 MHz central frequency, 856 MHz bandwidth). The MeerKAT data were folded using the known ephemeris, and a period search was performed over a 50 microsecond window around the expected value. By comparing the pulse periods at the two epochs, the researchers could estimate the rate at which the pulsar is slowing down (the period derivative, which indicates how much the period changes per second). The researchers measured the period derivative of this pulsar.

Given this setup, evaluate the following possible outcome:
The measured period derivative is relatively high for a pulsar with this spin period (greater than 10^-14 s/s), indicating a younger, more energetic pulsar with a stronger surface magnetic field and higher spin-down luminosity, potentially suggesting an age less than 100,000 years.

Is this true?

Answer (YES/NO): YES